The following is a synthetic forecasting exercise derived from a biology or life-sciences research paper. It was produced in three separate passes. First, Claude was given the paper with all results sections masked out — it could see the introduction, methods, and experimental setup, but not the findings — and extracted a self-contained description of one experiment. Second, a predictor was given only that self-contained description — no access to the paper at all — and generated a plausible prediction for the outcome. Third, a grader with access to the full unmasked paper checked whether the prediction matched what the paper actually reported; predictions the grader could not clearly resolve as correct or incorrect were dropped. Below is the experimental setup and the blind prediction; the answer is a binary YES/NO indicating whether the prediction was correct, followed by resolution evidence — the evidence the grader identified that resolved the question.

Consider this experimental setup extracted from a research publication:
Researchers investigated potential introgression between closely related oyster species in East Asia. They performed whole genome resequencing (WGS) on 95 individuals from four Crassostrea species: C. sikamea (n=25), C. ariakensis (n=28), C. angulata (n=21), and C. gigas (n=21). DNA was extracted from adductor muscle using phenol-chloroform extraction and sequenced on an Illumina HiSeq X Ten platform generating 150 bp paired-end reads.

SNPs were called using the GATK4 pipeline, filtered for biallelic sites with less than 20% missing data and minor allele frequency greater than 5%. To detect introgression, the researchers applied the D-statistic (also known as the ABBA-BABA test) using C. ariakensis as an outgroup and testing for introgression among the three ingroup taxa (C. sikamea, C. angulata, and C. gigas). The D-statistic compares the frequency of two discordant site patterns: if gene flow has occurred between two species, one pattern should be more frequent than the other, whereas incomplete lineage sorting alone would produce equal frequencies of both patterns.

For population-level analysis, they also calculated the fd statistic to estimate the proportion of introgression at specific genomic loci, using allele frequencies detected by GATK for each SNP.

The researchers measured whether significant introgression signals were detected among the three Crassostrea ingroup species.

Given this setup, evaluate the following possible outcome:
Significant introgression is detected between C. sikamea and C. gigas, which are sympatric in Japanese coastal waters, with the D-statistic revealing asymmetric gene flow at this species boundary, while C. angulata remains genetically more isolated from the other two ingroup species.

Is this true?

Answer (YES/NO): NO